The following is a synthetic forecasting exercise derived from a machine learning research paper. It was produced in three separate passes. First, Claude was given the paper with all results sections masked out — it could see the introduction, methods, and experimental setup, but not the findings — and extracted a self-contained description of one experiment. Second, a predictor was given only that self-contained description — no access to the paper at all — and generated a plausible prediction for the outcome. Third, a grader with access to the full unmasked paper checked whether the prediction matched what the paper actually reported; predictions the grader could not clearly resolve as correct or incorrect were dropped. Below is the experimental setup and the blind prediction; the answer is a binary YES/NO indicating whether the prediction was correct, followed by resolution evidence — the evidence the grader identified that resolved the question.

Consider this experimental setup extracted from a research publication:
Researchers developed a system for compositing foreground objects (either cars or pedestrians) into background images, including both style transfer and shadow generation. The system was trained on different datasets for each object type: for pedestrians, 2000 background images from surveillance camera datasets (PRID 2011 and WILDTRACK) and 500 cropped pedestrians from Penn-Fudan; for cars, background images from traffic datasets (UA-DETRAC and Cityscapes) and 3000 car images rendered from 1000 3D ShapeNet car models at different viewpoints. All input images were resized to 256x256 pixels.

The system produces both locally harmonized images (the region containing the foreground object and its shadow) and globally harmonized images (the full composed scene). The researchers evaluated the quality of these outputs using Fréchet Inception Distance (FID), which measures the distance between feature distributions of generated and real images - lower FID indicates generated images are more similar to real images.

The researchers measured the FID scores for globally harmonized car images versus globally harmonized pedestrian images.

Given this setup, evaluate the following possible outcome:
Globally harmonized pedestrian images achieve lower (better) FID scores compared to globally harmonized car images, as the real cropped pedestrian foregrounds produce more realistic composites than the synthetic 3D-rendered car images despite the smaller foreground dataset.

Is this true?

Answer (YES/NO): NO